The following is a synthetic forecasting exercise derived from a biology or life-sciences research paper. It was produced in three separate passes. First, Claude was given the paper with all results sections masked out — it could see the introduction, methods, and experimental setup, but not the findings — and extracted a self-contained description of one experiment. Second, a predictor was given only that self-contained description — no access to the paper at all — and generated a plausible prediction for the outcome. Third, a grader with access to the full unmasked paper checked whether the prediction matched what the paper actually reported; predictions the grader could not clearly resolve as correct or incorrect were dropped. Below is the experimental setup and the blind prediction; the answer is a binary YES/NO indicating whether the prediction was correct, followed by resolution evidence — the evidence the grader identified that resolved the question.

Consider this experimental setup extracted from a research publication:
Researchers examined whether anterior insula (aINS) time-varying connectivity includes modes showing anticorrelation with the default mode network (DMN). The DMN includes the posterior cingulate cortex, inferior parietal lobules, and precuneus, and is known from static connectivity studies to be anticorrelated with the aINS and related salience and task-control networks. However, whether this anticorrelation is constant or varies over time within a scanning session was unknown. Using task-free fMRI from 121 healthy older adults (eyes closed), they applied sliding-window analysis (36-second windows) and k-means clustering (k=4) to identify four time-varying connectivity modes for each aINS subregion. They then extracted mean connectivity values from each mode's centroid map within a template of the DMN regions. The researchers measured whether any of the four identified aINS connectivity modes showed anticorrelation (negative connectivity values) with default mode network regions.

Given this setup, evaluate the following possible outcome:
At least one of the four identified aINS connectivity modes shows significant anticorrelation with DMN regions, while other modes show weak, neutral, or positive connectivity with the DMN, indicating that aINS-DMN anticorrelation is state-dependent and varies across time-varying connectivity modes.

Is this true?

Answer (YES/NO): YES